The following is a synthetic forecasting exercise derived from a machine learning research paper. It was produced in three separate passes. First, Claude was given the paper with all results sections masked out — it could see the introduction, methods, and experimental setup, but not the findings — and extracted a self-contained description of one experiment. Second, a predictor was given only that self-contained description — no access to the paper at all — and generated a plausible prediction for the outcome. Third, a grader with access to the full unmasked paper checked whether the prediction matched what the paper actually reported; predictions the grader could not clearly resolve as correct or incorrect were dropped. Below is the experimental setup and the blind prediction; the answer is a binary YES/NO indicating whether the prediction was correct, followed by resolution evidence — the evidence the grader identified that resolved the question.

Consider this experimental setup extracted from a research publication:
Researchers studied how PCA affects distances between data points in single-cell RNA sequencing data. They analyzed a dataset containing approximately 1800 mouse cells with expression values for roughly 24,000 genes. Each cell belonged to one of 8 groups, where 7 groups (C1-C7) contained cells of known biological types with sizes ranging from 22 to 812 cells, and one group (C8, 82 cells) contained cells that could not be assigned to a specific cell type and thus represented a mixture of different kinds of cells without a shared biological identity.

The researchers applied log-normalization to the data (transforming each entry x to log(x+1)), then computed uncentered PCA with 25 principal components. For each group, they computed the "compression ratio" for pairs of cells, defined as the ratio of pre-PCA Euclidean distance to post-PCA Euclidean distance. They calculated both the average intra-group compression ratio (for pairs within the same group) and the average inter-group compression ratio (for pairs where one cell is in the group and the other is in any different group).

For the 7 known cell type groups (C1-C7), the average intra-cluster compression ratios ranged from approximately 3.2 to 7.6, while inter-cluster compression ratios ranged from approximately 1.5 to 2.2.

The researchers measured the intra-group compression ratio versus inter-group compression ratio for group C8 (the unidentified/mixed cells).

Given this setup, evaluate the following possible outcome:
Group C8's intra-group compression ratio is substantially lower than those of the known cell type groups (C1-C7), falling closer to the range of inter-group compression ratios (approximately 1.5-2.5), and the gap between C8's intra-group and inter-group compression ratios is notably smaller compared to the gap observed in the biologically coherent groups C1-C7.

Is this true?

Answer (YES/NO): YES